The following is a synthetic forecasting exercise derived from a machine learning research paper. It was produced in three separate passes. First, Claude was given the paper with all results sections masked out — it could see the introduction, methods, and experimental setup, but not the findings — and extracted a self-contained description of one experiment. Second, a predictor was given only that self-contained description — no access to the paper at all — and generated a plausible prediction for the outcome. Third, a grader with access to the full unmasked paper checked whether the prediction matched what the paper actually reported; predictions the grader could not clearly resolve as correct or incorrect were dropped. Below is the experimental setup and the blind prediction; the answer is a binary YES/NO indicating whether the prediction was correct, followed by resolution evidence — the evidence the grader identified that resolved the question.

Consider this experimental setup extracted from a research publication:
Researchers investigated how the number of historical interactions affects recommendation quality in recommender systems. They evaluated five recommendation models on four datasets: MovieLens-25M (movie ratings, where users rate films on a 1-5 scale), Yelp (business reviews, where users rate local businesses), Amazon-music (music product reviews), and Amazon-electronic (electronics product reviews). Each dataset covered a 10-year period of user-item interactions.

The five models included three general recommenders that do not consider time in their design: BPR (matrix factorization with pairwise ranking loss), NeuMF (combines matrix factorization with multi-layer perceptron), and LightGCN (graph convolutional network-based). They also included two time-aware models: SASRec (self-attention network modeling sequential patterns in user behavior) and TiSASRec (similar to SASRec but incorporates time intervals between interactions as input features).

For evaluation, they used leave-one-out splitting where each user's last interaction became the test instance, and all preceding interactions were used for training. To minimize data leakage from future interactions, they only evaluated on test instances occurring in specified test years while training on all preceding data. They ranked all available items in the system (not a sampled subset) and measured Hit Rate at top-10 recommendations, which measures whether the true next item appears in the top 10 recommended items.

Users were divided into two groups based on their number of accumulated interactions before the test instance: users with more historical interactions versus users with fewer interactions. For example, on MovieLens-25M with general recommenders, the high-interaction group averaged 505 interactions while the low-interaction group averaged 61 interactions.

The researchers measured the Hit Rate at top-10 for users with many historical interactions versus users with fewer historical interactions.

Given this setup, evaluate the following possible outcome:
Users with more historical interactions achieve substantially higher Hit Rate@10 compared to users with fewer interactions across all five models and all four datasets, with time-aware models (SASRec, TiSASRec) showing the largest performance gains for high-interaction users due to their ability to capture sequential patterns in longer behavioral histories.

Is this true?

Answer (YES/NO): NO